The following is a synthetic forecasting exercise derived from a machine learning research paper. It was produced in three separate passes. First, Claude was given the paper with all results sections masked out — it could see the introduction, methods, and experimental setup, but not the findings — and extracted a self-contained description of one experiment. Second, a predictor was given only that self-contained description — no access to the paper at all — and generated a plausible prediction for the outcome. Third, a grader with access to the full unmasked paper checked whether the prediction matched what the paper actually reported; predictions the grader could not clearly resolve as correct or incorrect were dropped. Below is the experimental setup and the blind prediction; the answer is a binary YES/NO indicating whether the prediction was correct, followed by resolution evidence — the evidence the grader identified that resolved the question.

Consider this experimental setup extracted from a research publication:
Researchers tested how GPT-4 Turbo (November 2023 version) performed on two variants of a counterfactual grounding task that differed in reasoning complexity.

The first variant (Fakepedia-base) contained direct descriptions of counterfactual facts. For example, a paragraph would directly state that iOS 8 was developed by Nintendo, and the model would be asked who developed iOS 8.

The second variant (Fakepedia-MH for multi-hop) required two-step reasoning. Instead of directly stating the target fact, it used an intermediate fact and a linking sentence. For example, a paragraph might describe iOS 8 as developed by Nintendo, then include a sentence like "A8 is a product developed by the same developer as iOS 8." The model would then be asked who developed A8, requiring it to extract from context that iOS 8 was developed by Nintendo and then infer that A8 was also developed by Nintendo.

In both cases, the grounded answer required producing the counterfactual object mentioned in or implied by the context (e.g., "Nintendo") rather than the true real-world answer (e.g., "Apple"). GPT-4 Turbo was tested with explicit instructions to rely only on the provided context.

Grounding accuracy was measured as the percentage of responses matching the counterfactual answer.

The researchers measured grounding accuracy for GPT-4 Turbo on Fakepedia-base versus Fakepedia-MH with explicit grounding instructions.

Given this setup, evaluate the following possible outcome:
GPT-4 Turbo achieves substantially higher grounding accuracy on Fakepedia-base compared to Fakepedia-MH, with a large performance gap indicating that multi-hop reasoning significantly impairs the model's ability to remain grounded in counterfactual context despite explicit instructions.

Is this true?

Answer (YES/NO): NO